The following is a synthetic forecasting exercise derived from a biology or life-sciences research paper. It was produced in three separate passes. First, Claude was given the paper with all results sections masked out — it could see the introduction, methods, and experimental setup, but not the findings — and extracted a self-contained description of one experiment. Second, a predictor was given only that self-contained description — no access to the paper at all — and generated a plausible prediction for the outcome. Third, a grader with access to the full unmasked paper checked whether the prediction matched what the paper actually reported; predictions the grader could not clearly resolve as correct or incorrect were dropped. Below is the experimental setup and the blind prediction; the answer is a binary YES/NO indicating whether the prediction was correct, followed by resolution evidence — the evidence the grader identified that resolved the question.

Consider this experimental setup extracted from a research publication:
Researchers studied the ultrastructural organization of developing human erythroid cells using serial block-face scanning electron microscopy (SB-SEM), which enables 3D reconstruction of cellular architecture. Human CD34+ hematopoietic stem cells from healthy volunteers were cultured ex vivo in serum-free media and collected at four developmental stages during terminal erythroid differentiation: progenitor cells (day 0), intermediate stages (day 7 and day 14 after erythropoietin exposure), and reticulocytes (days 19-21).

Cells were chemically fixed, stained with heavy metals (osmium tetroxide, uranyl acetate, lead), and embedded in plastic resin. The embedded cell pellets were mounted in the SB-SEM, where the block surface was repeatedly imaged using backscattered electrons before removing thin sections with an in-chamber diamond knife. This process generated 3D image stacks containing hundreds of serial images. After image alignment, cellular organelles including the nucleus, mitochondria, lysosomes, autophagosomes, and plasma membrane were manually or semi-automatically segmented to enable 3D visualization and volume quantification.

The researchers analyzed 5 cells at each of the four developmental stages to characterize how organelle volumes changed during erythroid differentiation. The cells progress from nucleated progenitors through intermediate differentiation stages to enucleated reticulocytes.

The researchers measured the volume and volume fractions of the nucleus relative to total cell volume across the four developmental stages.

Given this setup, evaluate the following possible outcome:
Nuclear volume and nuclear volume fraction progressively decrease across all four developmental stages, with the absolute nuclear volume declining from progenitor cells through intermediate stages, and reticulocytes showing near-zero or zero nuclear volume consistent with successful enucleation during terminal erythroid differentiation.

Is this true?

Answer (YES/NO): NO